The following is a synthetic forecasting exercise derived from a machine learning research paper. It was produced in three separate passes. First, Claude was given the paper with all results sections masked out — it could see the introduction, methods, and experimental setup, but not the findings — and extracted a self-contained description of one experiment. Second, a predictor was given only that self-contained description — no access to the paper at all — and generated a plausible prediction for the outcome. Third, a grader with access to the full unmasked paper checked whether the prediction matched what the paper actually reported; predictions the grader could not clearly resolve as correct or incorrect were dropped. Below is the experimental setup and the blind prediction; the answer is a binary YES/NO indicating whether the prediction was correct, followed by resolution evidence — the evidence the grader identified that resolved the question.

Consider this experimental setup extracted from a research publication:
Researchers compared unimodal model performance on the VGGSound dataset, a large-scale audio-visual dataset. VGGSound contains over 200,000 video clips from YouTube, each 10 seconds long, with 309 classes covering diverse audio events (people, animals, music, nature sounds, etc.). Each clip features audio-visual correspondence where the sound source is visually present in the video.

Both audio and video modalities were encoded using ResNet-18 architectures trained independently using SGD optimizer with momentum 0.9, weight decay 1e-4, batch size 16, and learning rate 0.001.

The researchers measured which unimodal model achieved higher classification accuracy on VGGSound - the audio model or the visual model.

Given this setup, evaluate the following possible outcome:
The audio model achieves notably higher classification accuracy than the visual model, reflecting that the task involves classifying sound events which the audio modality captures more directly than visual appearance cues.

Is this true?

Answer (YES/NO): YES